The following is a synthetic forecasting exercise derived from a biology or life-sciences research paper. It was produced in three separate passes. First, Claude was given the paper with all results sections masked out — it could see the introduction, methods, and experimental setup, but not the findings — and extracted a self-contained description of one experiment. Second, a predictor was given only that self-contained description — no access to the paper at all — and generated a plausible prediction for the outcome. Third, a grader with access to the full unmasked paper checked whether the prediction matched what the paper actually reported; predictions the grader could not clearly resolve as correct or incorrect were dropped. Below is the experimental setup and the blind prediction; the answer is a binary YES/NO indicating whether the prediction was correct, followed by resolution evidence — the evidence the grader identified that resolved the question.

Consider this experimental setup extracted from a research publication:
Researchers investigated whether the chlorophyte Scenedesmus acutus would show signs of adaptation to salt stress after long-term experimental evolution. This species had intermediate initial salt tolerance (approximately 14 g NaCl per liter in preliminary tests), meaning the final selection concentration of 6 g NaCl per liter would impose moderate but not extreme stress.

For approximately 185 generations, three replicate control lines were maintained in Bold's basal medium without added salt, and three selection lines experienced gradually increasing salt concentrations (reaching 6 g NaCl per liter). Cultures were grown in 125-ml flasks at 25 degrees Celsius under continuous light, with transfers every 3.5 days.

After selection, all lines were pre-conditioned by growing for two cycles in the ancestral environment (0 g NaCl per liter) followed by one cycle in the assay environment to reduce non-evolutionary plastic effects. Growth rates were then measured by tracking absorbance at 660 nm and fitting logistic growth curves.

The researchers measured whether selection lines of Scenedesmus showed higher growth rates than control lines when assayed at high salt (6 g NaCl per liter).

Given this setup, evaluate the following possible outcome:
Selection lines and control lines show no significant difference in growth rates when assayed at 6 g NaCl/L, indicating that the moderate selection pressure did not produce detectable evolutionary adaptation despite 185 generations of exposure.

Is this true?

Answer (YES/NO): YES